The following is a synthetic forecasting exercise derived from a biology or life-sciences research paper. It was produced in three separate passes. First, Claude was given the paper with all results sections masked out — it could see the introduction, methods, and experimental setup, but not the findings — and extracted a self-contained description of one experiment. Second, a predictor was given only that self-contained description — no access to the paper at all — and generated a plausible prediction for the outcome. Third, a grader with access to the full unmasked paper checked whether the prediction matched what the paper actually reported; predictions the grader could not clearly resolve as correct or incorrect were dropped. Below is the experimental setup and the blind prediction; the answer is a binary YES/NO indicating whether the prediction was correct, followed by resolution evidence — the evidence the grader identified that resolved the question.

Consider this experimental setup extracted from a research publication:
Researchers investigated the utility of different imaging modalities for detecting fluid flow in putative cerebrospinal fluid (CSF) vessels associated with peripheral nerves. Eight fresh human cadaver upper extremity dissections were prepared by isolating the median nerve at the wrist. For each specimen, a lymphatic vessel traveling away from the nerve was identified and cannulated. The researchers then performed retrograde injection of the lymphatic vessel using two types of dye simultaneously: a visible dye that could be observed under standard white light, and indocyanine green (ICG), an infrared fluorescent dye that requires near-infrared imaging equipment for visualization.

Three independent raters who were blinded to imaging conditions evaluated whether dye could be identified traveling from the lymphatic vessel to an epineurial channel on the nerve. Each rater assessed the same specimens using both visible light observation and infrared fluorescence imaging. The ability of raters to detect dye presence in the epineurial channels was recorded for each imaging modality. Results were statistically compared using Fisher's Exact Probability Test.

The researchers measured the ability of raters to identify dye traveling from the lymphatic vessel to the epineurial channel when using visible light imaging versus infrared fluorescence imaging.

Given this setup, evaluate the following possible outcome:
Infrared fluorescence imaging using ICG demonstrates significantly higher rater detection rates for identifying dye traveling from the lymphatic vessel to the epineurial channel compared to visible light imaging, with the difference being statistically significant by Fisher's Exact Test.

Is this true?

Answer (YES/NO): YES